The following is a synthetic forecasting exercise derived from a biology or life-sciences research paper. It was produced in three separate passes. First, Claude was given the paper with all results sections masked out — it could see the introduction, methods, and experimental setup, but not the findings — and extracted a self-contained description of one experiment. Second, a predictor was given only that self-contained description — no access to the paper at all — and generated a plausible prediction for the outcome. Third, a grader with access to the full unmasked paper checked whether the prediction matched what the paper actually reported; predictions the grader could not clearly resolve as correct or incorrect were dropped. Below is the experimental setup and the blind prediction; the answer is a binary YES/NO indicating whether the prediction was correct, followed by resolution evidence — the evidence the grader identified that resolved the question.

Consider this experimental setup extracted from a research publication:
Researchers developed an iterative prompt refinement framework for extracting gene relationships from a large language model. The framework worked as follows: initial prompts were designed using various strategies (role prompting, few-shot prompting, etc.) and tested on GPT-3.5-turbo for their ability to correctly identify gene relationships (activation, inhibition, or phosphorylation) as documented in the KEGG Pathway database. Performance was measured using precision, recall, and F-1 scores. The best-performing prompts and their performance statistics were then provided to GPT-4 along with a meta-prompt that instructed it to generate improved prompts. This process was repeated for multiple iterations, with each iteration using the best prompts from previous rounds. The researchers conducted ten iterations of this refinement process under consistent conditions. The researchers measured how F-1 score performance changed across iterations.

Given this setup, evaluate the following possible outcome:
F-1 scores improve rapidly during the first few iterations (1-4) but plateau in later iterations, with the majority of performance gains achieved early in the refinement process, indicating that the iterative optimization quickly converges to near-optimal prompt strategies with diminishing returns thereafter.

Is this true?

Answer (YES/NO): NO